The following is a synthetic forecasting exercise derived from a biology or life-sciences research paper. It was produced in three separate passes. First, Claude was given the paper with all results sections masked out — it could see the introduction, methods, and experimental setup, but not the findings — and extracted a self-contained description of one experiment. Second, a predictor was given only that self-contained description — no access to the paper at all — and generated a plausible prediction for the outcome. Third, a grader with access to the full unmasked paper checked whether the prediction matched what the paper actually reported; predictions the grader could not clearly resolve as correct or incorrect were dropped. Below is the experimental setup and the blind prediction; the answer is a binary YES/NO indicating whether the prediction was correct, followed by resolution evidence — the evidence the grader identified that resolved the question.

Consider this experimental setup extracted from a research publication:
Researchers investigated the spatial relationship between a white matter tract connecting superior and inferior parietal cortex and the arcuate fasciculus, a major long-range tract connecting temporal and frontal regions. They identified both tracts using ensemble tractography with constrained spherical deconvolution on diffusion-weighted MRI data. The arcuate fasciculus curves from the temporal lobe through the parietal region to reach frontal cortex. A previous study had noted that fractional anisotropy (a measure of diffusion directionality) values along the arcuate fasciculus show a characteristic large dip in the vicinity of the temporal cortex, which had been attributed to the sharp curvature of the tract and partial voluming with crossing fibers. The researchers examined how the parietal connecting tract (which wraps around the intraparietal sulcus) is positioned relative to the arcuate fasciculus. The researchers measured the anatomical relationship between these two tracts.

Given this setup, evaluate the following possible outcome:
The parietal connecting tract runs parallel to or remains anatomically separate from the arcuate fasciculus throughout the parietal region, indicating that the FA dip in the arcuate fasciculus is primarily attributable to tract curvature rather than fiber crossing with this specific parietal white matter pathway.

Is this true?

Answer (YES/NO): NO